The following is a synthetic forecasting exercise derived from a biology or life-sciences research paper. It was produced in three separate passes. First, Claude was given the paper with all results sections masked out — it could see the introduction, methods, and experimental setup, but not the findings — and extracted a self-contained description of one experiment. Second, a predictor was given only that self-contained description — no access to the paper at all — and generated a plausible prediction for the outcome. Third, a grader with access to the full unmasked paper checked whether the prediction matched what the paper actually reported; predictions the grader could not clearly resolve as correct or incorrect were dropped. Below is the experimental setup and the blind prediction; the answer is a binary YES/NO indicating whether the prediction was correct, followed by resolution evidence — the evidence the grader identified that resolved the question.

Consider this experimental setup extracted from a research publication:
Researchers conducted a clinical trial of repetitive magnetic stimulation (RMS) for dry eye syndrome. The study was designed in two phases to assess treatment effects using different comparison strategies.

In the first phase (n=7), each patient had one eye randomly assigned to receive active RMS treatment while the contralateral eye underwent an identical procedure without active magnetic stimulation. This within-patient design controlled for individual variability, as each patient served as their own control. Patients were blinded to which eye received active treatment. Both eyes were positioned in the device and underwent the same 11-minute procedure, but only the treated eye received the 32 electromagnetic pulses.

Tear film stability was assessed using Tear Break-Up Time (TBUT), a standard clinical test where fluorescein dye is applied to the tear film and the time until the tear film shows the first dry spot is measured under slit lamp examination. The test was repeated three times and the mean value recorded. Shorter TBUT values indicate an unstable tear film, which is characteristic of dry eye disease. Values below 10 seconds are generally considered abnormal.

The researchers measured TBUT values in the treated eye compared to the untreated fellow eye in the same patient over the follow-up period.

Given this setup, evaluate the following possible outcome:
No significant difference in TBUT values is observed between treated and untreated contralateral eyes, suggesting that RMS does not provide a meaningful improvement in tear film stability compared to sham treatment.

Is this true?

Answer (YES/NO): NO